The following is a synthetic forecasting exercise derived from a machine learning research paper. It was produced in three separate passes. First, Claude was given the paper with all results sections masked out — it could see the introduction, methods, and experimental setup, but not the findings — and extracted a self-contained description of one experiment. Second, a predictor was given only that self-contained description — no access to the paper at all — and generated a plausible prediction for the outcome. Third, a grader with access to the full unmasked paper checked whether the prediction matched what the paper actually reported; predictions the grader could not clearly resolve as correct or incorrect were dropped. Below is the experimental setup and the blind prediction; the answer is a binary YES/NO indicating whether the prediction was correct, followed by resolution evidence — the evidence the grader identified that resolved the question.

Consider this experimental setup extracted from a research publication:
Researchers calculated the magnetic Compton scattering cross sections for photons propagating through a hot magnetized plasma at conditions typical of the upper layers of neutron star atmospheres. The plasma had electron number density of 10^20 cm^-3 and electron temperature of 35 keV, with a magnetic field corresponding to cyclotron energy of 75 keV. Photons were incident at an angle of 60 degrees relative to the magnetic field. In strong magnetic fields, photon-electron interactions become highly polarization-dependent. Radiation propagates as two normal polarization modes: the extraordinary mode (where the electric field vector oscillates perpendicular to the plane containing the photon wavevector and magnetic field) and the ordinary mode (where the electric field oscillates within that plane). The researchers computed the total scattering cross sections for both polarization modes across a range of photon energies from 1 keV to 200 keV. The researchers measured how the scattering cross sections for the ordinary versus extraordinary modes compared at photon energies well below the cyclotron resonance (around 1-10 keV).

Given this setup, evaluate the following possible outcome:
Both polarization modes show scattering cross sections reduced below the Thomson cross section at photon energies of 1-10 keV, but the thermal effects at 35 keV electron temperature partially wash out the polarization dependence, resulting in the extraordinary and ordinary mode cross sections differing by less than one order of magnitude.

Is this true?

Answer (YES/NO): NO